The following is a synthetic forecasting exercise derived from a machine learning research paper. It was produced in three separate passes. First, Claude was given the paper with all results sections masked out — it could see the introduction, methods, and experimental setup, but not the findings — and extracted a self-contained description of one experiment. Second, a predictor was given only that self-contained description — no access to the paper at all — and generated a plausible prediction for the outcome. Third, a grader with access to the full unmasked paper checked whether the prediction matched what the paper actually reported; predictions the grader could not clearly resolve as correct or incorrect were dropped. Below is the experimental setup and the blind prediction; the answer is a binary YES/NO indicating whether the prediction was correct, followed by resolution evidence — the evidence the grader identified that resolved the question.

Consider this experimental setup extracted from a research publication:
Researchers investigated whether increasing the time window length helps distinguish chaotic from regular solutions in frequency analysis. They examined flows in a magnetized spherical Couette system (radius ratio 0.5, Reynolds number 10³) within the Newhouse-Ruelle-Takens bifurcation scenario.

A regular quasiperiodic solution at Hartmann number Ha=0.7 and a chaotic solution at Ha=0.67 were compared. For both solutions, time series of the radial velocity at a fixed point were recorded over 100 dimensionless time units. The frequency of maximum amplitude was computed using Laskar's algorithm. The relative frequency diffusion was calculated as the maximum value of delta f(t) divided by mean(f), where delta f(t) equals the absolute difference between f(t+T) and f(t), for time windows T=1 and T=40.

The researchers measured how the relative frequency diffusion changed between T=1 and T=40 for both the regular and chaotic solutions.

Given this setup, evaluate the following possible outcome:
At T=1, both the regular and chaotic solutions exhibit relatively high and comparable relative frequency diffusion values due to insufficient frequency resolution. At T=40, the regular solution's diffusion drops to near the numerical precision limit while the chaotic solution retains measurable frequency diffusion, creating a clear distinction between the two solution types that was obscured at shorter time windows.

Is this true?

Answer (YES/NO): YES